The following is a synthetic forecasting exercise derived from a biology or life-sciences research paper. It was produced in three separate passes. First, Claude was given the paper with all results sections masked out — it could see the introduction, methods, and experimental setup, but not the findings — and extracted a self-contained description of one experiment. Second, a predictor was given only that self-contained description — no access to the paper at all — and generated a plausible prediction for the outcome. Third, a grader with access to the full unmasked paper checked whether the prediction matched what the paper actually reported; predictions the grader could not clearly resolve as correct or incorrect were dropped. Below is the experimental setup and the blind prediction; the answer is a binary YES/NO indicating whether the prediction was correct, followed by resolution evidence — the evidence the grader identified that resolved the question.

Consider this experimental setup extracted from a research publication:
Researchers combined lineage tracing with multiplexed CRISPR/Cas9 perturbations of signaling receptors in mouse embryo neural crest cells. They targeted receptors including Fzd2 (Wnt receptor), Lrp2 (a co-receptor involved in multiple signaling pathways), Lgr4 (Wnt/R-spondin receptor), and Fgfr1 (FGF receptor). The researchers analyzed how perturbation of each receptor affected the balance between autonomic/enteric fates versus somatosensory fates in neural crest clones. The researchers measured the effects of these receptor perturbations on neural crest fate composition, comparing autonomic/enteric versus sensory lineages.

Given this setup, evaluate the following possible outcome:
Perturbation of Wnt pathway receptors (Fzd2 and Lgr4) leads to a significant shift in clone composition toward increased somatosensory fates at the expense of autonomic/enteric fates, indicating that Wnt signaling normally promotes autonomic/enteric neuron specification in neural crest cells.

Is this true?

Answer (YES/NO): YES